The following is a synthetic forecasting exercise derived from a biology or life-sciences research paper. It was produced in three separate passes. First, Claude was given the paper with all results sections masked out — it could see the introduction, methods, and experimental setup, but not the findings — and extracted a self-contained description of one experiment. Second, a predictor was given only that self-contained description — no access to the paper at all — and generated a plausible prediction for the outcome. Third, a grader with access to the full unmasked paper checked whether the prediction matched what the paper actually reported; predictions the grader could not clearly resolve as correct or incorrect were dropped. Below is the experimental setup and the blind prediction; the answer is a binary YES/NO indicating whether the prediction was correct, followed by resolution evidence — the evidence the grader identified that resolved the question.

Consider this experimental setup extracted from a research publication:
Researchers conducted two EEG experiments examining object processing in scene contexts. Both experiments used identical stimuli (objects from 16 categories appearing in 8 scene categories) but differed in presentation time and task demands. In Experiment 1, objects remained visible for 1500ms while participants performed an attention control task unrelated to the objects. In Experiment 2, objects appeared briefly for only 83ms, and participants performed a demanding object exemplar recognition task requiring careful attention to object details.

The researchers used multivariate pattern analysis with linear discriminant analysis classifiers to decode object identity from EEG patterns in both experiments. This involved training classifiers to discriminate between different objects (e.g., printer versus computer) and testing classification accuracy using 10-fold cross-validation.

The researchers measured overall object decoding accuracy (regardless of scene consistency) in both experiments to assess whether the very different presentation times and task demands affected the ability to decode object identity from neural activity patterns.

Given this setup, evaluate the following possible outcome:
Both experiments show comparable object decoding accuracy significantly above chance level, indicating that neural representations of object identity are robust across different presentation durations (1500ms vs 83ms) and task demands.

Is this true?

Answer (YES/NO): YES